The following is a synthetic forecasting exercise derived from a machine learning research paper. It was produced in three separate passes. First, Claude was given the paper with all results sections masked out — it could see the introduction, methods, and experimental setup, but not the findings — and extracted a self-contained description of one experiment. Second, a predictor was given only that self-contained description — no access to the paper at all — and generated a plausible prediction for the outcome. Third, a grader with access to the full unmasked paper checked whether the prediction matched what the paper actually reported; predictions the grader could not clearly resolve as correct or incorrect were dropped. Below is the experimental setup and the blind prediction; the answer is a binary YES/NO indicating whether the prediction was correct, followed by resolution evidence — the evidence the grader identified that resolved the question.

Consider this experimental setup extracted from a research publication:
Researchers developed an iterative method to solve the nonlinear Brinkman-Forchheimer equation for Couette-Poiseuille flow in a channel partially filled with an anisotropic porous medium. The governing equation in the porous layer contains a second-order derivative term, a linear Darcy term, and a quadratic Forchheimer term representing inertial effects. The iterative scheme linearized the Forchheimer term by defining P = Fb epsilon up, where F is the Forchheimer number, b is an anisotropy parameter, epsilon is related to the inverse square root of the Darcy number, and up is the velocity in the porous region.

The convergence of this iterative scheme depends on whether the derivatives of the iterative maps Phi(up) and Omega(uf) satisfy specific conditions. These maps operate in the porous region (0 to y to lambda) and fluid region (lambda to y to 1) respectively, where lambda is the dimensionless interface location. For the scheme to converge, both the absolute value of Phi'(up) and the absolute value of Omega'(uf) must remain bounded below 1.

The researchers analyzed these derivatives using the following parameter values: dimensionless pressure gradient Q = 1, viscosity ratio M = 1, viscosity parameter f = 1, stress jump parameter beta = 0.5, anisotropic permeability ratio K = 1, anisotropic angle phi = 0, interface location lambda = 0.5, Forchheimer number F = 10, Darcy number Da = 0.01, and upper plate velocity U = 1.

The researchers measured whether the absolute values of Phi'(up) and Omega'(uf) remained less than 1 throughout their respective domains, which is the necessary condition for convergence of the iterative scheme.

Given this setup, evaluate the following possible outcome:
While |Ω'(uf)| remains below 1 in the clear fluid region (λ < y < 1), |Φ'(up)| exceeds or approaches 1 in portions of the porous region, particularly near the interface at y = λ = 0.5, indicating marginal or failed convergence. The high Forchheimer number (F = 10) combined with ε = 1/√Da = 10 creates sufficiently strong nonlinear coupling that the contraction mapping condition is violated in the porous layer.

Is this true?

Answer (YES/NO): NO